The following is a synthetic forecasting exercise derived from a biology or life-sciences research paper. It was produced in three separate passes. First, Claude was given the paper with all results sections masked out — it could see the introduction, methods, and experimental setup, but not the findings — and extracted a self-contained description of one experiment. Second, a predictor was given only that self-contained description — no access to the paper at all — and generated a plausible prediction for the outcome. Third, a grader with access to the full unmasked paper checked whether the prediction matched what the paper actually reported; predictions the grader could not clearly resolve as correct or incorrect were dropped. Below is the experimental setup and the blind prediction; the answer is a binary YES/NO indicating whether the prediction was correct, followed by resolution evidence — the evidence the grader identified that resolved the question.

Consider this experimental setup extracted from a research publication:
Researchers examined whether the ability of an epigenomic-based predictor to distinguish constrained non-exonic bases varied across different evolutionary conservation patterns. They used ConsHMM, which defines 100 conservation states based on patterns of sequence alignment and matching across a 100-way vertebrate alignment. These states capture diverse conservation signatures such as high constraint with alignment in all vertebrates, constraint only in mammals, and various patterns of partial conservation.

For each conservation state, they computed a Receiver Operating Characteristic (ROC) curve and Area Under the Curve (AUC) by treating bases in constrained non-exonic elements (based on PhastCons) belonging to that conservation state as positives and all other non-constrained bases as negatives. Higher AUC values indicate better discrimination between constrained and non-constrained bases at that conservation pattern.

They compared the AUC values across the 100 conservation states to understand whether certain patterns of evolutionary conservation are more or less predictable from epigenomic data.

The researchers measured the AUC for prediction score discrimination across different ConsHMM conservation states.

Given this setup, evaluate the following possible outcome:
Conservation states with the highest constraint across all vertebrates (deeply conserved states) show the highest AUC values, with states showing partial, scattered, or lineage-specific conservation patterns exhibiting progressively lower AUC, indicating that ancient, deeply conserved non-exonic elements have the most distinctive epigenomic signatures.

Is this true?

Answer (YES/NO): NO